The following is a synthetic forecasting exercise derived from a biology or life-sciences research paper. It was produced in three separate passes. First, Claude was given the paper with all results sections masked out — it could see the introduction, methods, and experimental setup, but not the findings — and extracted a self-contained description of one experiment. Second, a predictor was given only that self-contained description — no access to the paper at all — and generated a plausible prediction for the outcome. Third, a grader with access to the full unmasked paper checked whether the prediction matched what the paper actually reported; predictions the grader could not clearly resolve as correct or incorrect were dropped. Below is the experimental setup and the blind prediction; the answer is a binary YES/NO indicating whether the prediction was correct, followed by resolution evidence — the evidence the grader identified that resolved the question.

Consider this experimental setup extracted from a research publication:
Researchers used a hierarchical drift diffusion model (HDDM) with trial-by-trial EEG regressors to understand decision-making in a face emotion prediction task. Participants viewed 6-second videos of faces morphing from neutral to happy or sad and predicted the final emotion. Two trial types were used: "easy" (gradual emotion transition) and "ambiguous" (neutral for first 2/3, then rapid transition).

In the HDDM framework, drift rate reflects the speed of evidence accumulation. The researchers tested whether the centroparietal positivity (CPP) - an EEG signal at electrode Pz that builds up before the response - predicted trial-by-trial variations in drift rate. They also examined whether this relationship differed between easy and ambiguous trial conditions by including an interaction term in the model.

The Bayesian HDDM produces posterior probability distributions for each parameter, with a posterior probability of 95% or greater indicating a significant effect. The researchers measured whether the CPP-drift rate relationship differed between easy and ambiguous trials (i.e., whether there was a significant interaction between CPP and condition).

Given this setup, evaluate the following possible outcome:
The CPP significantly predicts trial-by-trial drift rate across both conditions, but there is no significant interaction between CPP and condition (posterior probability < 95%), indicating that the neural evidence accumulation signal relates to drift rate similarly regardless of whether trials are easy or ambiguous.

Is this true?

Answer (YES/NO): NO